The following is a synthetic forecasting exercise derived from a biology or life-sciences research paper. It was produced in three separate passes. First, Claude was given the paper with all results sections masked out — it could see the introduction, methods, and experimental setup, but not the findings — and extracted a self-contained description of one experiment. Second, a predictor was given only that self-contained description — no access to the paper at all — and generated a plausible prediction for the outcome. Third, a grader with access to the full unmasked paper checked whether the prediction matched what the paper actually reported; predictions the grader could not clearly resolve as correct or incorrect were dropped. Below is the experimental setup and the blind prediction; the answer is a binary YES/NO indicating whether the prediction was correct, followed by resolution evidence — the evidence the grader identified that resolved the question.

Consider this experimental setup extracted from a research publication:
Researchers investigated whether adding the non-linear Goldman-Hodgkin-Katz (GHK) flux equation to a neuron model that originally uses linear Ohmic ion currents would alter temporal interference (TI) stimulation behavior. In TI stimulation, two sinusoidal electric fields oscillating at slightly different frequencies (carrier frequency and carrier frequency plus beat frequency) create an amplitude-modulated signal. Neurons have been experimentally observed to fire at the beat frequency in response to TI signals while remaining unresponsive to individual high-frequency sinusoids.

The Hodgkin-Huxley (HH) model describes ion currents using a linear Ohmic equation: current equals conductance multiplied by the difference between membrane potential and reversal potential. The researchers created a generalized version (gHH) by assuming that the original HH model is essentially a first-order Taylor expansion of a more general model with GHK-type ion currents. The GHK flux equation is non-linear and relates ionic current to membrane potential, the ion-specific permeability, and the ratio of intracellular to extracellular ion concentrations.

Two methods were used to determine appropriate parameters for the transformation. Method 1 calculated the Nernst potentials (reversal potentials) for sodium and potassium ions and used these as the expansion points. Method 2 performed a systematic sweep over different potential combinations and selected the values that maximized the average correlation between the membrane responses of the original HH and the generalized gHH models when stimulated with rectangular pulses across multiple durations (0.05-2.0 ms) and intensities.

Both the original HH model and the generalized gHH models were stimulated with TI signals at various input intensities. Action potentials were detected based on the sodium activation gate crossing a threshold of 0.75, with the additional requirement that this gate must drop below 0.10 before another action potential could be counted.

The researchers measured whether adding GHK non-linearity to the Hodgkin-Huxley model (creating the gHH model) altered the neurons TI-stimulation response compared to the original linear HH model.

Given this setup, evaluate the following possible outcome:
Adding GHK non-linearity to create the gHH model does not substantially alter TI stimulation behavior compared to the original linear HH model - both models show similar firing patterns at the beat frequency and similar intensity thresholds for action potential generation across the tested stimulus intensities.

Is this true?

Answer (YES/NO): NO